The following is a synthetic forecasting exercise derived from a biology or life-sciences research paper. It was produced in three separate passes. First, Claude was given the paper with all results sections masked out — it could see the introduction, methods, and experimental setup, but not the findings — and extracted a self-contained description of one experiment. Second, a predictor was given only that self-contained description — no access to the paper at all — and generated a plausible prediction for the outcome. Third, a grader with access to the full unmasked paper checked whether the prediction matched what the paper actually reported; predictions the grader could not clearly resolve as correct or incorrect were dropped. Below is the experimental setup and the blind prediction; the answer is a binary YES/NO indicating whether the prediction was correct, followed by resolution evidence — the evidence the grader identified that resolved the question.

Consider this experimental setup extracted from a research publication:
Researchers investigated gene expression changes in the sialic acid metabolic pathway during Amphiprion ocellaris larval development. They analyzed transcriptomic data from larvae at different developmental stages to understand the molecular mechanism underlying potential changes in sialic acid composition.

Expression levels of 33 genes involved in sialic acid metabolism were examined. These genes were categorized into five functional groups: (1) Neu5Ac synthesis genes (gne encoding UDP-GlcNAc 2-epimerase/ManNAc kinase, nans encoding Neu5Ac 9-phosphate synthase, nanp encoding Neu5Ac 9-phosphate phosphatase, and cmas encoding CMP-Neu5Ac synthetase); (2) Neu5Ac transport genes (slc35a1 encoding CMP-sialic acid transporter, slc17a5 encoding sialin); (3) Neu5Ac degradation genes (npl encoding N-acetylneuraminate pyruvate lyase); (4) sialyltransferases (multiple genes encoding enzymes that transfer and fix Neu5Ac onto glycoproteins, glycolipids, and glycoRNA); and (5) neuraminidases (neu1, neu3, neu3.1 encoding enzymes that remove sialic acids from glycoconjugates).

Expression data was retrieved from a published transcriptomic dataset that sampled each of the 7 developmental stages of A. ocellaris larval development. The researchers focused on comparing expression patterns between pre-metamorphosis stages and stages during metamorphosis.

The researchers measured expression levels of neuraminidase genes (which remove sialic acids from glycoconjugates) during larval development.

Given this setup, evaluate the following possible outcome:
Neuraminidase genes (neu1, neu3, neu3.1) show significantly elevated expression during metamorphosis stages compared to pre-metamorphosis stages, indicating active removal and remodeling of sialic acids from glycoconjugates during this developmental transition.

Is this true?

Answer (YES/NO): YES